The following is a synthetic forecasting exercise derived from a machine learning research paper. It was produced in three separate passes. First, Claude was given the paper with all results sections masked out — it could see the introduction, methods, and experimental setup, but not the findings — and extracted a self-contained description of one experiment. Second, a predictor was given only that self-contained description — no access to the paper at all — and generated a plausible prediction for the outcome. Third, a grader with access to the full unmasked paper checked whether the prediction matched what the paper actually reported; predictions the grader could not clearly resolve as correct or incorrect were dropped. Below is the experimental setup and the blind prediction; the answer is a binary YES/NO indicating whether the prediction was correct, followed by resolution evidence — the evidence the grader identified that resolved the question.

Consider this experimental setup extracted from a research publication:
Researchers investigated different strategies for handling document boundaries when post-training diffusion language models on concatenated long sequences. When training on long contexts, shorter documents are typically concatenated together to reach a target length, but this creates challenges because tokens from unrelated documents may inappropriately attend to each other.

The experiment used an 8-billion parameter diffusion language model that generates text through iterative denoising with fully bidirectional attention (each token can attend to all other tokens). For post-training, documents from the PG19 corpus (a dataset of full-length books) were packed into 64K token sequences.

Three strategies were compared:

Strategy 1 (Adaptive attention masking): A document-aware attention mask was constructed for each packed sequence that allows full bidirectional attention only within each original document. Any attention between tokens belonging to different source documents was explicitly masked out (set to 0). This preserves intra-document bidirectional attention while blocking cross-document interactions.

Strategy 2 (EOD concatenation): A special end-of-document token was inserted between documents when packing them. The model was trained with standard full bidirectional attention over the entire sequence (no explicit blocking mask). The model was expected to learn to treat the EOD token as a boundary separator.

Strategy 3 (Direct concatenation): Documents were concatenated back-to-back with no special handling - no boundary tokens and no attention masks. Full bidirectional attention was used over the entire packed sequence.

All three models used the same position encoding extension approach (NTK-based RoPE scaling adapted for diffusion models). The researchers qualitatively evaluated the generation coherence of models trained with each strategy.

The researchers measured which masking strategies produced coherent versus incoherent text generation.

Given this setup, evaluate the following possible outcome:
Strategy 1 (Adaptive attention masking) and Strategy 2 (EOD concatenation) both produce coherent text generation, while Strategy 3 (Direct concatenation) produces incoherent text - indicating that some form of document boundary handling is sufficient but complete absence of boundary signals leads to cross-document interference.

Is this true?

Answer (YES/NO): YES